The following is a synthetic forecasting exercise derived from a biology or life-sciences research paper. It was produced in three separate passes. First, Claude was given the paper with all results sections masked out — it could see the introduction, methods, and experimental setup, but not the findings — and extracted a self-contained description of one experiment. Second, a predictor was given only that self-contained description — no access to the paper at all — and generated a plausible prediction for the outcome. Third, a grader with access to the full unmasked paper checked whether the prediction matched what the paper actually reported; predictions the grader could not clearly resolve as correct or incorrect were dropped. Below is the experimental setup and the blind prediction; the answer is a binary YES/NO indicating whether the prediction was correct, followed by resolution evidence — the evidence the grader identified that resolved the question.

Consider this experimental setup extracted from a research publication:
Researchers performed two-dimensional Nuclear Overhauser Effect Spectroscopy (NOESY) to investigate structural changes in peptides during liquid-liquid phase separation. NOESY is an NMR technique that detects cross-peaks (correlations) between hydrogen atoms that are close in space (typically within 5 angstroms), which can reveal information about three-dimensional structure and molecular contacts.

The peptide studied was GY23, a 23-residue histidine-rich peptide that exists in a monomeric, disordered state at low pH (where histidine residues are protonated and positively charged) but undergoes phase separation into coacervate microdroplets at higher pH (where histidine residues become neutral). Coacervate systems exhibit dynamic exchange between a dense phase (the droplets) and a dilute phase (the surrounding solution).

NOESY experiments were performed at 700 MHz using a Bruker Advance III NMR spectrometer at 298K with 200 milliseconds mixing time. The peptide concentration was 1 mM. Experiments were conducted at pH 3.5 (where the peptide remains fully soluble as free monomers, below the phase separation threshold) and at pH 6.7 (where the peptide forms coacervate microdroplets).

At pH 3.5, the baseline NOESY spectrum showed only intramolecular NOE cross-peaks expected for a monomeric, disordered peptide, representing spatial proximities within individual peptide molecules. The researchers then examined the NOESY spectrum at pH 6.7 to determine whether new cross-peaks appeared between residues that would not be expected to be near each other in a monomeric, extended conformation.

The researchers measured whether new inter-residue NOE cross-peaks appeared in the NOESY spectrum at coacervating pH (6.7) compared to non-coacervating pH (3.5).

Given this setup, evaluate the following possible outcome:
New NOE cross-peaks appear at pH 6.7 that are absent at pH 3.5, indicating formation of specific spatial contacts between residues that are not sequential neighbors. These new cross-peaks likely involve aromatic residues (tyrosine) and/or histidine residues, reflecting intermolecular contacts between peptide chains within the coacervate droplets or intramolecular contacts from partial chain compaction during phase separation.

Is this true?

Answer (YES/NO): YES